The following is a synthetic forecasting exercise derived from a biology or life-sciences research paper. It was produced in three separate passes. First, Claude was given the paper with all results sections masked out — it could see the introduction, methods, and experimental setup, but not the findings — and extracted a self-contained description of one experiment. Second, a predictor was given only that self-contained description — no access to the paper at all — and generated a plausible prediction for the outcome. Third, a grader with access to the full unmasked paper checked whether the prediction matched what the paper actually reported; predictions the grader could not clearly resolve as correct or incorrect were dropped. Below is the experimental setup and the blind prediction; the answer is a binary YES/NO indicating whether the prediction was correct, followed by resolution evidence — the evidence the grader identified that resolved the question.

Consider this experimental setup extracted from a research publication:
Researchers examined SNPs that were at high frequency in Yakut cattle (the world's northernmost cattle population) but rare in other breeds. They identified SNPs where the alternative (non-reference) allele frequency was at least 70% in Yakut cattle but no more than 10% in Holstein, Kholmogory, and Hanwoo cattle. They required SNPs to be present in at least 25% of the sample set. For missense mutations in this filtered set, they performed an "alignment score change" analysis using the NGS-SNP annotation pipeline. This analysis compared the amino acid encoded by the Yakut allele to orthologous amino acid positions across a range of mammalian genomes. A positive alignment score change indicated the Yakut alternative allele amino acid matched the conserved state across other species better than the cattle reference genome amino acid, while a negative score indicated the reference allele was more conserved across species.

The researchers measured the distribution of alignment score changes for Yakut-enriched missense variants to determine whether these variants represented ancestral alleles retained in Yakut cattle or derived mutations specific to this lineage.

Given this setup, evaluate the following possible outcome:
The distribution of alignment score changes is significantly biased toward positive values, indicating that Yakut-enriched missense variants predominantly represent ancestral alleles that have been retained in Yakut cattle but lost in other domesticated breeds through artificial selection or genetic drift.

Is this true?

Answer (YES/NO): YES